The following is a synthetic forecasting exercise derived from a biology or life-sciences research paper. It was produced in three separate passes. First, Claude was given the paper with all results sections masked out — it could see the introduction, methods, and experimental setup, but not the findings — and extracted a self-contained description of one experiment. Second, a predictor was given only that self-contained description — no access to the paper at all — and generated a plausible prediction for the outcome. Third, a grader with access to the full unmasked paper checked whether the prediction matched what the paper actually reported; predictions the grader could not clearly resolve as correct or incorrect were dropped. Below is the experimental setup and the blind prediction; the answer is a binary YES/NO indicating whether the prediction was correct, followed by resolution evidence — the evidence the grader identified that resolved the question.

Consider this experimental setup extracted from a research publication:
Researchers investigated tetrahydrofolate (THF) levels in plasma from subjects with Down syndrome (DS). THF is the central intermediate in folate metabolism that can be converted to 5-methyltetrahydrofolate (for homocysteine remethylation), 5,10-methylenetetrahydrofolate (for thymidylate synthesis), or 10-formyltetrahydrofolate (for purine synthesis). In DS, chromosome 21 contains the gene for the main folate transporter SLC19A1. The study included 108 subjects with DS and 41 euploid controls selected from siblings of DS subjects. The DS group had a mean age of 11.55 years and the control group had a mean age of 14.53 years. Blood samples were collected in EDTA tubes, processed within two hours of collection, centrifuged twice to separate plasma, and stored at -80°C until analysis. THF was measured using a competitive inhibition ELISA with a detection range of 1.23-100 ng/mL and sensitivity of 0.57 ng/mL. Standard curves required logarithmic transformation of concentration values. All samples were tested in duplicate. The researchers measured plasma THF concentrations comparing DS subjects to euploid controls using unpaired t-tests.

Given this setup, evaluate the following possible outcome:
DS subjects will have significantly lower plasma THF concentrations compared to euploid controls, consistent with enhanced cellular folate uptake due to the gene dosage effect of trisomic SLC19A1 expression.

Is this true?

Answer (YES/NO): YES